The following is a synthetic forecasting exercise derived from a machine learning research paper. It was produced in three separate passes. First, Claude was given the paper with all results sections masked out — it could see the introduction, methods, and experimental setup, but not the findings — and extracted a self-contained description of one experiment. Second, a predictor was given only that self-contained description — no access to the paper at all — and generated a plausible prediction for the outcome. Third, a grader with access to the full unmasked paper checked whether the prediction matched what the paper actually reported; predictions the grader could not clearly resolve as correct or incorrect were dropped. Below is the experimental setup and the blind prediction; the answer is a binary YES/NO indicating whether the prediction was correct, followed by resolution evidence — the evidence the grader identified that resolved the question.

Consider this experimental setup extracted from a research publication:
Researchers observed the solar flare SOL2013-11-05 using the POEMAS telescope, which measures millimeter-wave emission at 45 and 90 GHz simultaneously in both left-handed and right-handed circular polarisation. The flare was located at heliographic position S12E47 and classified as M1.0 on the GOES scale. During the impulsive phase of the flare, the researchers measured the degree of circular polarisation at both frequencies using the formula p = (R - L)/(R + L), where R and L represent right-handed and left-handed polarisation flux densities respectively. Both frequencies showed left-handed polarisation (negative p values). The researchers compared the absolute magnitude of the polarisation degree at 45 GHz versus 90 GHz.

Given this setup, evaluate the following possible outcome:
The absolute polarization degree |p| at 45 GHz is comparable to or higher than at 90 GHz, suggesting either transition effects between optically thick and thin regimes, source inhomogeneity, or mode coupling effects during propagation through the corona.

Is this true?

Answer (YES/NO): YES